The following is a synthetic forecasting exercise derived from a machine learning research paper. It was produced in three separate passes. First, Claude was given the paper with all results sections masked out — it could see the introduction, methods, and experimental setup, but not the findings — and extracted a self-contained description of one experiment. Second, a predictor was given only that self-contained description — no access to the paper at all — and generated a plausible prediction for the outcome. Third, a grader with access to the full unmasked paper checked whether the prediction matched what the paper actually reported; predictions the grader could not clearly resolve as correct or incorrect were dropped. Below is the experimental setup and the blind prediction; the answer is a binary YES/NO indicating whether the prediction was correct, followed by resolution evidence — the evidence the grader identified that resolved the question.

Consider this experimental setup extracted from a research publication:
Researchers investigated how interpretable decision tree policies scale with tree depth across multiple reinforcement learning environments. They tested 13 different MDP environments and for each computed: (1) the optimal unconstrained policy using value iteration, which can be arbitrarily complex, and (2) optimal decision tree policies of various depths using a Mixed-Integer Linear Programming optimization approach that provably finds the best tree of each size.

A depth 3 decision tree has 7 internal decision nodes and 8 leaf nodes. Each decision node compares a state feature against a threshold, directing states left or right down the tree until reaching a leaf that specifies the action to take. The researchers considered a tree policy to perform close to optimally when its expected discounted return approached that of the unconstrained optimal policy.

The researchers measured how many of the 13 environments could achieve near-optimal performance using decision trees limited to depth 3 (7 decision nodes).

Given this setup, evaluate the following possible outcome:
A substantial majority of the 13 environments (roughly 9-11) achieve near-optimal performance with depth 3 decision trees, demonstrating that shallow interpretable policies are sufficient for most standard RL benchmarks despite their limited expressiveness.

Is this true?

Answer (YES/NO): NO